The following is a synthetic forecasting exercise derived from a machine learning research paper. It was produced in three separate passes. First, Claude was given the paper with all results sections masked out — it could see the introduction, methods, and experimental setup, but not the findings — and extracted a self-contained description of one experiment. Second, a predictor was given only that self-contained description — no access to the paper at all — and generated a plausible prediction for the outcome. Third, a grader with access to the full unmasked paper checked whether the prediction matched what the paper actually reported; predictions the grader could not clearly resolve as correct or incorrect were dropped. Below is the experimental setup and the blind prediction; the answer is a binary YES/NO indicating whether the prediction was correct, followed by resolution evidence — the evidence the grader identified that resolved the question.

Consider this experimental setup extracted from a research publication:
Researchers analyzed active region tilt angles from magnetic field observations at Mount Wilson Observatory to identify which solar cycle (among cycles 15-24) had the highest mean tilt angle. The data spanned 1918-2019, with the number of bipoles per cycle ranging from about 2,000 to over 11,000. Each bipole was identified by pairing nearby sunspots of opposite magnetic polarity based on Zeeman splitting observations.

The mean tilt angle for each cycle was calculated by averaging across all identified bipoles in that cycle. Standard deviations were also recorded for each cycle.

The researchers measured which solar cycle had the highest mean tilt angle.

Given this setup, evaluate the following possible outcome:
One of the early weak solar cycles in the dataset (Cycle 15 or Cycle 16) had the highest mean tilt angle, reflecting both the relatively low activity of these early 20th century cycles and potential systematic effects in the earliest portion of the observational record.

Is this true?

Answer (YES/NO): NO